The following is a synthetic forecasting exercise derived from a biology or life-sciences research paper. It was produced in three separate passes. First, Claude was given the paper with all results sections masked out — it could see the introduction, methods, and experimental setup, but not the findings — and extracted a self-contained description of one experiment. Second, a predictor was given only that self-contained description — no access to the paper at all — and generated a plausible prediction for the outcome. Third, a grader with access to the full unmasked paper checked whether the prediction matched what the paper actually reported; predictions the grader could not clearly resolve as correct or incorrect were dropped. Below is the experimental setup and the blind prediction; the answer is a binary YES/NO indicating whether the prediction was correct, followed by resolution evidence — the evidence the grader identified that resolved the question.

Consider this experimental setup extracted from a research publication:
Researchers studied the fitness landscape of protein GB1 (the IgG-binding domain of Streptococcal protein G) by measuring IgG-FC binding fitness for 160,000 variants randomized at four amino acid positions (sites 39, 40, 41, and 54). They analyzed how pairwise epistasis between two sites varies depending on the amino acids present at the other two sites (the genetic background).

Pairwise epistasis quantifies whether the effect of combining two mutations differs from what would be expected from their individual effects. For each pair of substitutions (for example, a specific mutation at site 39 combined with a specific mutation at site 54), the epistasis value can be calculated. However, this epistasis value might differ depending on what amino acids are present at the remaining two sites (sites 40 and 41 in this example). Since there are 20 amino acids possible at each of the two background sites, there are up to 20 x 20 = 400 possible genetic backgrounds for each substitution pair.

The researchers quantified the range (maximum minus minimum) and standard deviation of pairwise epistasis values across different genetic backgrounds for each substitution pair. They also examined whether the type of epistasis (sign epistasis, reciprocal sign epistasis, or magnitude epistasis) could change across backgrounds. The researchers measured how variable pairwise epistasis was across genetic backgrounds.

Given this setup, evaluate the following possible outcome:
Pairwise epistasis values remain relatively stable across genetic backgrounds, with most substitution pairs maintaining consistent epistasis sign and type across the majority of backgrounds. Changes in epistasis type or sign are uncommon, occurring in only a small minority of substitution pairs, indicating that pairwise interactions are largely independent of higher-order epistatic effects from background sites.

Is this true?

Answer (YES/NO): NO